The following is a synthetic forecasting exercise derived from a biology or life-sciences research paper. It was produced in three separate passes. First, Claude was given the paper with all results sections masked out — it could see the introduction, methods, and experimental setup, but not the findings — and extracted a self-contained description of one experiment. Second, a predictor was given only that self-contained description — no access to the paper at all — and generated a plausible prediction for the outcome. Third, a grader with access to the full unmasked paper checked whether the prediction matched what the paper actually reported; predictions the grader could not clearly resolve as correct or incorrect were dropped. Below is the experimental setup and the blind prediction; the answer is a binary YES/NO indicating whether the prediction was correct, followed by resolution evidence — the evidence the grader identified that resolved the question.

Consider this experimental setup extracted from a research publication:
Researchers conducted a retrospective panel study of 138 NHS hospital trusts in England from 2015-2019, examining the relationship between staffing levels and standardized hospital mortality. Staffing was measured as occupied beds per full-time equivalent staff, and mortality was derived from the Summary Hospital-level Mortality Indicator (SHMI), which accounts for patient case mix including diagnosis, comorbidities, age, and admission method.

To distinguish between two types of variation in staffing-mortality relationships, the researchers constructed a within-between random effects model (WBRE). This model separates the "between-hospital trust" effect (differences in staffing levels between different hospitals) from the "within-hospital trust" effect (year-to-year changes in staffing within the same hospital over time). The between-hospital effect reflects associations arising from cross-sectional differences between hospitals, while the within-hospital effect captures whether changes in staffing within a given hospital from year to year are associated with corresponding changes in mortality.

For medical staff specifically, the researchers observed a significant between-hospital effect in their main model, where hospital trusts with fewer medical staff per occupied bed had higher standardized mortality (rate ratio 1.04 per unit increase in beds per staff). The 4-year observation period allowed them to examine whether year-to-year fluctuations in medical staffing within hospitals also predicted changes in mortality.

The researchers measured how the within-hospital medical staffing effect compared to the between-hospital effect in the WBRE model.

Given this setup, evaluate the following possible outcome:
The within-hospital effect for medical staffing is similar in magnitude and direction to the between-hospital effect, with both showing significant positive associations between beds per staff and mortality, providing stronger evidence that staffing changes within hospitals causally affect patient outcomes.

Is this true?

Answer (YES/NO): NO